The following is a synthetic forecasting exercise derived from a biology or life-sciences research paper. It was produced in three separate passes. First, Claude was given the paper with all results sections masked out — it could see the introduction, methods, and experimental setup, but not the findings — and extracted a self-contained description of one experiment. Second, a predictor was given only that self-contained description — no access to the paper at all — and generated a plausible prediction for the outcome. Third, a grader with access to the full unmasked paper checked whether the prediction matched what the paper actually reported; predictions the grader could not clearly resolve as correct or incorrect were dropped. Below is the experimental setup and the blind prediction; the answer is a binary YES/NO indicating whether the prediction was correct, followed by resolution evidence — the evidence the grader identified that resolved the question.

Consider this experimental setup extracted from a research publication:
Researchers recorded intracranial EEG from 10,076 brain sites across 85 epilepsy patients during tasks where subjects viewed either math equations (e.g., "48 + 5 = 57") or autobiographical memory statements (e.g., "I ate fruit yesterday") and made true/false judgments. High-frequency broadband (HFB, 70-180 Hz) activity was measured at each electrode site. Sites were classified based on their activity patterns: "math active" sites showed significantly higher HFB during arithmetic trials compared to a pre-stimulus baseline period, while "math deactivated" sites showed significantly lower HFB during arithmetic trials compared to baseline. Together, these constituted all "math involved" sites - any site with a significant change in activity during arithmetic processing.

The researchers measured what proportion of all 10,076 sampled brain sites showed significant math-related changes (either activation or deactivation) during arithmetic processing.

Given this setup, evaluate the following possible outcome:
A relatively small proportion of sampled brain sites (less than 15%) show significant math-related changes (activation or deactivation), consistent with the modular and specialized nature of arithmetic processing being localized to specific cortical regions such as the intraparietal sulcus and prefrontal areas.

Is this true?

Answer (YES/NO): NO